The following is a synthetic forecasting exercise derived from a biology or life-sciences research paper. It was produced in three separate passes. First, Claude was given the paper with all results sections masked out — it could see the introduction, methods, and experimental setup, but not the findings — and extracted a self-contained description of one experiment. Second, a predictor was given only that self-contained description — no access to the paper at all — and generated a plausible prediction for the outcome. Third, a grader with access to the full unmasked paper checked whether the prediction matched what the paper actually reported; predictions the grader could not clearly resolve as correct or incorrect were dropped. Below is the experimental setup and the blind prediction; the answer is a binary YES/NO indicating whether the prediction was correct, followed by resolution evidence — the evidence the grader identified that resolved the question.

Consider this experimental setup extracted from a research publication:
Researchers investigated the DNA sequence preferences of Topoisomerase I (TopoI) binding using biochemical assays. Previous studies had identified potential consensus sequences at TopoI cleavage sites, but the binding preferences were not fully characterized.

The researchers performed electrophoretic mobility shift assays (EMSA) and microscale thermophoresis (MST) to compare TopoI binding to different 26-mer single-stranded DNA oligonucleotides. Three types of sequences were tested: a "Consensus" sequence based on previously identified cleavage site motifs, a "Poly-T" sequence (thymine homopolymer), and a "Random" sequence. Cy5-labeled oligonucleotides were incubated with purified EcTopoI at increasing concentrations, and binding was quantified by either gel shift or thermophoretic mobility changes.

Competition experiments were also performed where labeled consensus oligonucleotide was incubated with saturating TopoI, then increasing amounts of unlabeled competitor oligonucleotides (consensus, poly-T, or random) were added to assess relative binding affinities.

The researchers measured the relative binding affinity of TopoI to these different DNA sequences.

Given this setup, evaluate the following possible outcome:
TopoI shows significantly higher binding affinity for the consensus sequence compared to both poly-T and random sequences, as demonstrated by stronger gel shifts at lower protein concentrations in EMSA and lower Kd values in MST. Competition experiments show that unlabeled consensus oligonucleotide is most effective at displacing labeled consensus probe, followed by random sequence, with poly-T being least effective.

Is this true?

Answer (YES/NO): NO